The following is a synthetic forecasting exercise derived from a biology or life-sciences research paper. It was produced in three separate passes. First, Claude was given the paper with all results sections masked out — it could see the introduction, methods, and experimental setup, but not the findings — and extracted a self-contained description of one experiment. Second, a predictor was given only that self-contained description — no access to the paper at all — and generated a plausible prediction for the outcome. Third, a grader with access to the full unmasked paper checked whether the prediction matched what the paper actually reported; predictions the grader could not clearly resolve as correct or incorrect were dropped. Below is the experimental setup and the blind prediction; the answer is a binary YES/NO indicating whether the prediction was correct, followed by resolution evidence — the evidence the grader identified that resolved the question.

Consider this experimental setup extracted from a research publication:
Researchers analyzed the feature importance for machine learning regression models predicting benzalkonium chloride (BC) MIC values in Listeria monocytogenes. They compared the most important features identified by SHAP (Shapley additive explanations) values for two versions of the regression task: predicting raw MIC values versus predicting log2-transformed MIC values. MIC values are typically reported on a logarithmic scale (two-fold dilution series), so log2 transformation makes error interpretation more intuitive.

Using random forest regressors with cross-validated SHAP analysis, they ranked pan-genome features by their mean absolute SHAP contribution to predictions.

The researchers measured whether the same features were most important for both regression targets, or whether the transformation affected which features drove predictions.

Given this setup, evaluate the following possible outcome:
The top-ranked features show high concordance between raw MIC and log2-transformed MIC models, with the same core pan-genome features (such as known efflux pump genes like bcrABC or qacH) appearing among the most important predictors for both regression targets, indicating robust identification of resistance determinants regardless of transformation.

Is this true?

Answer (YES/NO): YES